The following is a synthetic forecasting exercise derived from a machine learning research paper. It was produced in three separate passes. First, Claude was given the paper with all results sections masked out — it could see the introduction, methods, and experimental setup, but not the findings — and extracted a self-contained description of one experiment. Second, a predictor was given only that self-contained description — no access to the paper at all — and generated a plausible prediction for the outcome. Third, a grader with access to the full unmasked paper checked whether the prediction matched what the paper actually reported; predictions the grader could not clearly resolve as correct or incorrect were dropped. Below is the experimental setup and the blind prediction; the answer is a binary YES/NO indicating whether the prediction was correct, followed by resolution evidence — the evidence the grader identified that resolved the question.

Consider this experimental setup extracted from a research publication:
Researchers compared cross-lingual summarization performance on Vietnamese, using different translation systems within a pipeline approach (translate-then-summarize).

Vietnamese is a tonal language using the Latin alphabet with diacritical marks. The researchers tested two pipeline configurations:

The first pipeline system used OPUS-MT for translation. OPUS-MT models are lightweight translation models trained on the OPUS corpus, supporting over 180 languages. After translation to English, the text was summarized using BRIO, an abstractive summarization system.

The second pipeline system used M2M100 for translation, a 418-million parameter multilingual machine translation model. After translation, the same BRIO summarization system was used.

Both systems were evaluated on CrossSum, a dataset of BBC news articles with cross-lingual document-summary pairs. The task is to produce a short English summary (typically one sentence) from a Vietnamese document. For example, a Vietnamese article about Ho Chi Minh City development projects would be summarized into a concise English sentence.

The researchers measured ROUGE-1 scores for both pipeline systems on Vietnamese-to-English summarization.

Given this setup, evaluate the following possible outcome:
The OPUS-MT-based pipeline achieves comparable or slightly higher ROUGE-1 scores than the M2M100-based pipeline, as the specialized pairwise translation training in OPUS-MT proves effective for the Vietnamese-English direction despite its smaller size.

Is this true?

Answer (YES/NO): NO